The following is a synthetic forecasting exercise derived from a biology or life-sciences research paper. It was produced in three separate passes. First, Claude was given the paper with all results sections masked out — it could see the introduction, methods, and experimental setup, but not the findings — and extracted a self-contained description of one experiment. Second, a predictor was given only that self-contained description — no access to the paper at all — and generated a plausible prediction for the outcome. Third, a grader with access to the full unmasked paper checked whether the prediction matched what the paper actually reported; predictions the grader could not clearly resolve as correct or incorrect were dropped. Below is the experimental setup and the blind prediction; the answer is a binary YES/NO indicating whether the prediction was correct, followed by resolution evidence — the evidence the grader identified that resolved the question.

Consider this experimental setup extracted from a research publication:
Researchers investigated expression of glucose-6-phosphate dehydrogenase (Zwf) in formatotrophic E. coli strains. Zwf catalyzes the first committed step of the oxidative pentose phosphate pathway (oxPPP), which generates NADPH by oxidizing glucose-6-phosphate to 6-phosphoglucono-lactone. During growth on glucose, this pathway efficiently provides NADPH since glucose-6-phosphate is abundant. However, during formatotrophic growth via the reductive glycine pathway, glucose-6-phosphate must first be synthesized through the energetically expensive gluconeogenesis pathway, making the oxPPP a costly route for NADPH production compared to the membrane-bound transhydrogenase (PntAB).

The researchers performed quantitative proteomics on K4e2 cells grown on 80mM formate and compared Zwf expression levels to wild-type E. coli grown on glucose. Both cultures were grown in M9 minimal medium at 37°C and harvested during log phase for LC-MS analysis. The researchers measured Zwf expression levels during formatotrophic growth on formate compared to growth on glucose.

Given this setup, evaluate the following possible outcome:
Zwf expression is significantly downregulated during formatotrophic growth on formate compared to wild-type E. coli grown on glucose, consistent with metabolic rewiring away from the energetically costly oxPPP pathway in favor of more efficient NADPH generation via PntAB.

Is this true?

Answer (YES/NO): NO